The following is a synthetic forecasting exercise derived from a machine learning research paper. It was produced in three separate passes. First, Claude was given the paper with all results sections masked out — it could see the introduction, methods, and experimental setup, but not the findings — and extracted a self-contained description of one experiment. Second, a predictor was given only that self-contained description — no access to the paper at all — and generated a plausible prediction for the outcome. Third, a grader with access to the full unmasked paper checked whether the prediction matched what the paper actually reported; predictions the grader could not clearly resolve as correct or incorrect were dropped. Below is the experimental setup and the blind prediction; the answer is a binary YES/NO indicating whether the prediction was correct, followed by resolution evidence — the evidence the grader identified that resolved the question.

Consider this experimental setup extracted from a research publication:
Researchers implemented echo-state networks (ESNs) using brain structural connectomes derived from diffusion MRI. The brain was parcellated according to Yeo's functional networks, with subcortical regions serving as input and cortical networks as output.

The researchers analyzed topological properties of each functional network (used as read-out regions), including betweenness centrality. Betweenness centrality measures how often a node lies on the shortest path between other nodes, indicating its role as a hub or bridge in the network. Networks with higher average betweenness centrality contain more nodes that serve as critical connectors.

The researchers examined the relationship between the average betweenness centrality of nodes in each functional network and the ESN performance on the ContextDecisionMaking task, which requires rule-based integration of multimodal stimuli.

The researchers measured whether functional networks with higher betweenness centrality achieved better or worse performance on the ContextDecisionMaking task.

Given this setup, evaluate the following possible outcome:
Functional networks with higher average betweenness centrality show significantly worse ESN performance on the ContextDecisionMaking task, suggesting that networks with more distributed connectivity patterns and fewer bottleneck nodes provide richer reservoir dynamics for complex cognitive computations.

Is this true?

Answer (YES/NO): NO